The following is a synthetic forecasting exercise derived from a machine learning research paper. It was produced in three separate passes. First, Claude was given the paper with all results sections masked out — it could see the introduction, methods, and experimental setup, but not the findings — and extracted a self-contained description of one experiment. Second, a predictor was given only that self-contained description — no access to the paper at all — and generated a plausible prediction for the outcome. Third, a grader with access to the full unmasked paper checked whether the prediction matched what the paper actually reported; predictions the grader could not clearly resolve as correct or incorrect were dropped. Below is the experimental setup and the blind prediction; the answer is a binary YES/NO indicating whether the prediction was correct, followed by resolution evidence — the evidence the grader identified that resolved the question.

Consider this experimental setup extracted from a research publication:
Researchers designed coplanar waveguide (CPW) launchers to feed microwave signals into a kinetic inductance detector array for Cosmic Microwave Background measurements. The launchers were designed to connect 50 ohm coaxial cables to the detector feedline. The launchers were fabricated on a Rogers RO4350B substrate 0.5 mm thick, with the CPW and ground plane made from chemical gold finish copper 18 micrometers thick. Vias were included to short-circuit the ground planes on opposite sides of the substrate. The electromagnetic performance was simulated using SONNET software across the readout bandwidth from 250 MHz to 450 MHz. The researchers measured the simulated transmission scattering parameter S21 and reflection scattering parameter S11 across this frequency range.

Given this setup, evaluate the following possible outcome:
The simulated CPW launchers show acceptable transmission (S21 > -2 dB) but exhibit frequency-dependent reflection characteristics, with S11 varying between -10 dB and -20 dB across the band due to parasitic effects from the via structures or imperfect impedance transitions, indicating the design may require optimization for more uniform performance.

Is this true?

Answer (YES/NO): NO